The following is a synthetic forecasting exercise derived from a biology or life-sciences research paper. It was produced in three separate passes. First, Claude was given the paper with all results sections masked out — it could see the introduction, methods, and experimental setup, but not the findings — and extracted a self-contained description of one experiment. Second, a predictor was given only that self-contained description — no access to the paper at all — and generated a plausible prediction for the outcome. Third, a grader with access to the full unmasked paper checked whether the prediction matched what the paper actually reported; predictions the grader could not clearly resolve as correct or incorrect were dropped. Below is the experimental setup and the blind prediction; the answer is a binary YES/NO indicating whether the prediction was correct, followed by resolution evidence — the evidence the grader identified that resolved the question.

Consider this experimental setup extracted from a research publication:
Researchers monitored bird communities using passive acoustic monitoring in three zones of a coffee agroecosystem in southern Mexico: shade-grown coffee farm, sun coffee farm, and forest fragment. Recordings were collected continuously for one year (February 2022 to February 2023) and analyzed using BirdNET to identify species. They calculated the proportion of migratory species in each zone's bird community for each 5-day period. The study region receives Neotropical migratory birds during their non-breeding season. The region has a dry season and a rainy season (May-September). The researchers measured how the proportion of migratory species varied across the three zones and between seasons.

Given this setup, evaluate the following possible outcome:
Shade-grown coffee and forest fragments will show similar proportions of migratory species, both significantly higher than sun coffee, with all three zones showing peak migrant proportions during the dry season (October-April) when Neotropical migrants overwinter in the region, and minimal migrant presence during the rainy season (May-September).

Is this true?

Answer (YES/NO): NO